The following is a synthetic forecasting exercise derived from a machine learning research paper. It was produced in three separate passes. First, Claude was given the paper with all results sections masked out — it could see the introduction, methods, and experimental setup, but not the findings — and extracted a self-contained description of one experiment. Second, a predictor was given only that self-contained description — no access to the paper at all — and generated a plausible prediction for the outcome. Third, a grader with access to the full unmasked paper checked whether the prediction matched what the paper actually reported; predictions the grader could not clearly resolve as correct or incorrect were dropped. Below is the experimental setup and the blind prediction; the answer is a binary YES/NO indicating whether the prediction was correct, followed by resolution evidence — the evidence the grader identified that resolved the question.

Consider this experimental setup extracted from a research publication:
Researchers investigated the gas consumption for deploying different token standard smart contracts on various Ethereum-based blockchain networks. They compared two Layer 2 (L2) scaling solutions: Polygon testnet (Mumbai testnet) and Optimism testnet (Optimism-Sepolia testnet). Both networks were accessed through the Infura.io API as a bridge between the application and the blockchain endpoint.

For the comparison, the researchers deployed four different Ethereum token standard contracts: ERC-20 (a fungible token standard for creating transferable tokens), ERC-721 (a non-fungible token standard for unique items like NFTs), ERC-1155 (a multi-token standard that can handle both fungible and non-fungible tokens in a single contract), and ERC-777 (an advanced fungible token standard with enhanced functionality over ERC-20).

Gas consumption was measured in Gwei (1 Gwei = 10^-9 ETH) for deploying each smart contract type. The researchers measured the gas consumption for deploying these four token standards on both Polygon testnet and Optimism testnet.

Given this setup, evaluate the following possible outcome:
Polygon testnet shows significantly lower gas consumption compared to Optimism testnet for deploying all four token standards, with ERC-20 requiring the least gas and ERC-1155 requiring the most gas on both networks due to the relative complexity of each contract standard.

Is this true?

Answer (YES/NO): NO